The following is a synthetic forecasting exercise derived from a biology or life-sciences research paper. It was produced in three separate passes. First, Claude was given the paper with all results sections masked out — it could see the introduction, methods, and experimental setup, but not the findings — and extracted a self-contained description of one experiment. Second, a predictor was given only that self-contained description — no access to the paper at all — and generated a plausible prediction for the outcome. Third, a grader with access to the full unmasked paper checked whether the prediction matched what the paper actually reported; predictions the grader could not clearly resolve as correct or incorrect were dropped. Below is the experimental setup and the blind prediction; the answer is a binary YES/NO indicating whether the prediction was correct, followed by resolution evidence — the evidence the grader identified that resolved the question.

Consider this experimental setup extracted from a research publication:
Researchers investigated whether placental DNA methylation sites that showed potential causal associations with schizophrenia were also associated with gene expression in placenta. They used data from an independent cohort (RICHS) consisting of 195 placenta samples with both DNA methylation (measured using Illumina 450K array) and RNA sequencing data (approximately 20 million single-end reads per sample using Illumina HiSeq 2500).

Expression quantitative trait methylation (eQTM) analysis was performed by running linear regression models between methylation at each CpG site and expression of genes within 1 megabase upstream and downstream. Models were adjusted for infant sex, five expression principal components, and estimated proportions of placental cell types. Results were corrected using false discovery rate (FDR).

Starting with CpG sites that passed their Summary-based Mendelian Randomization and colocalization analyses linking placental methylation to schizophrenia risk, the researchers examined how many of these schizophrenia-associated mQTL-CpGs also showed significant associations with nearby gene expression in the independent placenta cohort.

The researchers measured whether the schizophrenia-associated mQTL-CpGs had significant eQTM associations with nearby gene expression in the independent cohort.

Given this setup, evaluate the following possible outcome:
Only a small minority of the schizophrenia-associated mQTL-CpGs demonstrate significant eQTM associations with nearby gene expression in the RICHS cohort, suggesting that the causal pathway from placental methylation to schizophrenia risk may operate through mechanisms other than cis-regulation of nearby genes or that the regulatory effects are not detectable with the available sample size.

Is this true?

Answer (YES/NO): NO